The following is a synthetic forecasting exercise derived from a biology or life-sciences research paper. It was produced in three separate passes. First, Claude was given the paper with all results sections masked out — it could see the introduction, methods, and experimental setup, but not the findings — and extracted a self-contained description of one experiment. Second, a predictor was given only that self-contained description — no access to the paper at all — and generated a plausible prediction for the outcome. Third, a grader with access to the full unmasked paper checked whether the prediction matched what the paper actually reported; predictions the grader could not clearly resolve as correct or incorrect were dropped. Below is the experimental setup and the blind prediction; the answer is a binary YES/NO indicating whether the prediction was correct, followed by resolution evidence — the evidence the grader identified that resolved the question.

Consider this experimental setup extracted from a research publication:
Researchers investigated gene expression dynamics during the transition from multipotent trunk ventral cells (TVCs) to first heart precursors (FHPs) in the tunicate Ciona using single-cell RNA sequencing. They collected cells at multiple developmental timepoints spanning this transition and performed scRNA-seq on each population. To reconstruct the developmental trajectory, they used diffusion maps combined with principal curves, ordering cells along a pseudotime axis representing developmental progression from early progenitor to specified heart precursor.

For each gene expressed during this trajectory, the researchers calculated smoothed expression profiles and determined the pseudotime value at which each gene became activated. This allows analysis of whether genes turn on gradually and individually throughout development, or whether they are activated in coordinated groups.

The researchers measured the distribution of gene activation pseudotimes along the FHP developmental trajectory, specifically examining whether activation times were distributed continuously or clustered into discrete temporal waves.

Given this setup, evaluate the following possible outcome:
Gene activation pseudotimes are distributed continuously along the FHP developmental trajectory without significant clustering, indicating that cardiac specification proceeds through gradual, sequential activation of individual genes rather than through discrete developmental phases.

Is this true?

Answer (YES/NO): NO